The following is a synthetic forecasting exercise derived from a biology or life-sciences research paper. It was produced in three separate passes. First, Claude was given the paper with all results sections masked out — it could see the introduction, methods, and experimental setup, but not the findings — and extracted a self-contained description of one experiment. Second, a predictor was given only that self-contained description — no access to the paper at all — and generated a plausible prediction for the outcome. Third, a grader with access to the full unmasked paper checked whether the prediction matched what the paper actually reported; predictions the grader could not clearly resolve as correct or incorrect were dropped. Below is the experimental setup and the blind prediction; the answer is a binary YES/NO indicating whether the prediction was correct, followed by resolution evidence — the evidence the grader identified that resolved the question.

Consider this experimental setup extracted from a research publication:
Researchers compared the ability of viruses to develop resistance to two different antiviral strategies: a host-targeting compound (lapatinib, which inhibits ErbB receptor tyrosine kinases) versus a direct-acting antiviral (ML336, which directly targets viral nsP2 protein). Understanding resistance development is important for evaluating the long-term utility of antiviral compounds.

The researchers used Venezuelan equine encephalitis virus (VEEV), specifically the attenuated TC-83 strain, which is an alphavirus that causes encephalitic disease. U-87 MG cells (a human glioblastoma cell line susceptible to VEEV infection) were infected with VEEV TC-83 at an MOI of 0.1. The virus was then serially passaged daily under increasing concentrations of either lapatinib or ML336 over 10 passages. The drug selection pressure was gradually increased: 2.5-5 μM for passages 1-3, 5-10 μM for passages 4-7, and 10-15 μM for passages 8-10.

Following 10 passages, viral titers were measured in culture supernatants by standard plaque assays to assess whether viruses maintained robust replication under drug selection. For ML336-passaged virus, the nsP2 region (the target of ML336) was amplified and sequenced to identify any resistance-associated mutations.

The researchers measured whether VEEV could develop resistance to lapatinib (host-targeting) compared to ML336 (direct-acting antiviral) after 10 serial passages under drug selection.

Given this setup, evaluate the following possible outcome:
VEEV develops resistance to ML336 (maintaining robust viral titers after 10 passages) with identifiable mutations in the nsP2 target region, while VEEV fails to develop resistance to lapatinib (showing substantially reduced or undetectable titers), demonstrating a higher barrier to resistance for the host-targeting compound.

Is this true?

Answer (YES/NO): YES